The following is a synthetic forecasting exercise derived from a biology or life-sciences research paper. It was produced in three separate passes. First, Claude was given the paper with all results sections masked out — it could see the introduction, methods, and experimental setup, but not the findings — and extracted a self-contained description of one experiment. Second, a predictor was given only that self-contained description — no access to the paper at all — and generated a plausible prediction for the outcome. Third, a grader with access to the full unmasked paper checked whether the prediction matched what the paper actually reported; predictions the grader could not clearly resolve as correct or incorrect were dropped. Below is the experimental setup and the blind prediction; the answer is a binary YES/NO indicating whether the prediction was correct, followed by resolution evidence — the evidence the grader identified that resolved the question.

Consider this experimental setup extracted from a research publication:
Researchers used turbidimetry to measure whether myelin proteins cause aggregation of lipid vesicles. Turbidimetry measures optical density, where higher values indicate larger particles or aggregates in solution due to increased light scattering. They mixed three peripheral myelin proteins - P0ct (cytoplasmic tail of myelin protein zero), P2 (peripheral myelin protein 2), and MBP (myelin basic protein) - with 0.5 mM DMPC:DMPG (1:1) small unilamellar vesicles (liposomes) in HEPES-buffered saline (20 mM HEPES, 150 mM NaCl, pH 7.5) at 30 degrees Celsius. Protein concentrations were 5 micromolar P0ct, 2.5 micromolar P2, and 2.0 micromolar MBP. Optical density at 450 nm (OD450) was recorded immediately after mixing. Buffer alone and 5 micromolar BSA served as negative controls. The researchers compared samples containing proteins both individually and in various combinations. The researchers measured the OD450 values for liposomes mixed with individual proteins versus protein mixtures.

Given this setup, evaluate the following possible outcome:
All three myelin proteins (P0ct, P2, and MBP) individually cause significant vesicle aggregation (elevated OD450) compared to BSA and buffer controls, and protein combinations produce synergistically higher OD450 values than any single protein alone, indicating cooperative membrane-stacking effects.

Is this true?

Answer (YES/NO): YES